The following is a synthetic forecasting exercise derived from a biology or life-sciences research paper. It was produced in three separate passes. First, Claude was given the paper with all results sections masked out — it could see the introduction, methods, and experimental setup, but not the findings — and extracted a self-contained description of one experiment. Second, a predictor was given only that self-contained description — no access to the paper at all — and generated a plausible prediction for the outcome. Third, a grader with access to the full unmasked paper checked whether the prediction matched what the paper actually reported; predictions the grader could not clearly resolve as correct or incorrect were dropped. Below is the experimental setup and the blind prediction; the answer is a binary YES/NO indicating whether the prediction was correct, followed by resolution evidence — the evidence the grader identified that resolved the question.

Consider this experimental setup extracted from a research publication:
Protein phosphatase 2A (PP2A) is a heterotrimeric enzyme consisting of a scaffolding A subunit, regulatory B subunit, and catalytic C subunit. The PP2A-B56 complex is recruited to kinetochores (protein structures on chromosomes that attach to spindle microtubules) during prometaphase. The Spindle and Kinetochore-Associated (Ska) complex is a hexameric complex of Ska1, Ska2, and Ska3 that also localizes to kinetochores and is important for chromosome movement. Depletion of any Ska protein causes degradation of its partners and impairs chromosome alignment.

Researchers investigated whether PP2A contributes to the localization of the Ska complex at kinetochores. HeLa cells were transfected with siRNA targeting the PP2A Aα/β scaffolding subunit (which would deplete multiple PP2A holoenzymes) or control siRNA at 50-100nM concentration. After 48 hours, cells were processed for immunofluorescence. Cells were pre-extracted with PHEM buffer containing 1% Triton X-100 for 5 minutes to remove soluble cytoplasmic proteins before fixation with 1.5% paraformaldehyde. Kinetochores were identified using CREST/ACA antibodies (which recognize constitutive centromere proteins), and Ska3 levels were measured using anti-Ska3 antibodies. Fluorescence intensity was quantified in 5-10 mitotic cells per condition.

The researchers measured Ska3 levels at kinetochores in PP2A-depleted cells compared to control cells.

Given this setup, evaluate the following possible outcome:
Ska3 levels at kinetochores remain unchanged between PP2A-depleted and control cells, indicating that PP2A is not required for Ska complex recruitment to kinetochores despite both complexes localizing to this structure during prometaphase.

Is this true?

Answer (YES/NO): NO